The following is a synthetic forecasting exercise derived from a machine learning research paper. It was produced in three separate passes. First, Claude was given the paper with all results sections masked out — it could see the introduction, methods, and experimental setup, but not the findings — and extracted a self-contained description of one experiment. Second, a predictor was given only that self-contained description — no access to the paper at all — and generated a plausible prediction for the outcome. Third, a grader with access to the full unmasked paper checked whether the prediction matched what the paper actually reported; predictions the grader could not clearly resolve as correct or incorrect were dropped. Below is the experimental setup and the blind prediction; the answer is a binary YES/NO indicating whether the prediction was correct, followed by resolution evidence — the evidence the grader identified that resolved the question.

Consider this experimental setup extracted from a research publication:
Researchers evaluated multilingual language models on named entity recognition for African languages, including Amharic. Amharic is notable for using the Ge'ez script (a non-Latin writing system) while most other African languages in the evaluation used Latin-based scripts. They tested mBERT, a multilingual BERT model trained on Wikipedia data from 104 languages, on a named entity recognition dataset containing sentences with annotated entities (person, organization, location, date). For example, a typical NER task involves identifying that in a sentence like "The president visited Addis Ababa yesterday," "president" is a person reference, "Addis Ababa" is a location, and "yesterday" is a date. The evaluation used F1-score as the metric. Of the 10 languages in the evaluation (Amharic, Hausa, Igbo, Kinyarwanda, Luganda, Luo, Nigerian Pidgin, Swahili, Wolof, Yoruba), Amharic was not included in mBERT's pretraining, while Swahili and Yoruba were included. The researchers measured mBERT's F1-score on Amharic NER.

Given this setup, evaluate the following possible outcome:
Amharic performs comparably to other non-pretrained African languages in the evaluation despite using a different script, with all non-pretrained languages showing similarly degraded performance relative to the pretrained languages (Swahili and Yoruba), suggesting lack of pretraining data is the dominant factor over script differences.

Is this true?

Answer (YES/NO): NO